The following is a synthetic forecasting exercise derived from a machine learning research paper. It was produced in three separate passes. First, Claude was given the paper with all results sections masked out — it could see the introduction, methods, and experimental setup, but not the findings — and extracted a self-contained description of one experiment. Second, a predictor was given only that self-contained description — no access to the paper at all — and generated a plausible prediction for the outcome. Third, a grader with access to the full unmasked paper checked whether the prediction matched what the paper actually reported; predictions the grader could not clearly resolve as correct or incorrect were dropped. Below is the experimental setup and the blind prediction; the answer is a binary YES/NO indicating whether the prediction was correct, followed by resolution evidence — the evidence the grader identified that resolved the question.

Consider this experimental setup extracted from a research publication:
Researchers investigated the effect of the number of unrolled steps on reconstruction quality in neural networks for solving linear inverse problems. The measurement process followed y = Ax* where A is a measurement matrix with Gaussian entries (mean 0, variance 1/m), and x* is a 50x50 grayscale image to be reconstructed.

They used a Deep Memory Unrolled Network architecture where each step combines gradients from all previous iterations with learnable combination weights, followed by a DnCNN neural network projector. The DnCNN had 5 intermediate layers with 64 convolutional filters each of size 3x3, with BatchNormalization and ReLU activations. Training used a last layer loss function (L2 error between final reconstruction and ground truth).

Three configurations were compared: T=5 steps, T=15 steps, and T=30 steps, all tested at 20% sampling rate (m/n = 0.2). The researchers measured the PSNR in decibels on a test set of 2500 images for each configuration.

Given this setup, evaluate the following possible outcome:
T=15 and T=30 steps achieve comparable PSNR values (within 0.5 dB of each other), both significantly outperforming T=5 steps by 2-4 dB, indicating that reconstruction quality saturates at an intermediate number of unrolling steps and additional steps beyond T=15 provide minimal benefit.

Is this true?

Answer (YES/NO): NO